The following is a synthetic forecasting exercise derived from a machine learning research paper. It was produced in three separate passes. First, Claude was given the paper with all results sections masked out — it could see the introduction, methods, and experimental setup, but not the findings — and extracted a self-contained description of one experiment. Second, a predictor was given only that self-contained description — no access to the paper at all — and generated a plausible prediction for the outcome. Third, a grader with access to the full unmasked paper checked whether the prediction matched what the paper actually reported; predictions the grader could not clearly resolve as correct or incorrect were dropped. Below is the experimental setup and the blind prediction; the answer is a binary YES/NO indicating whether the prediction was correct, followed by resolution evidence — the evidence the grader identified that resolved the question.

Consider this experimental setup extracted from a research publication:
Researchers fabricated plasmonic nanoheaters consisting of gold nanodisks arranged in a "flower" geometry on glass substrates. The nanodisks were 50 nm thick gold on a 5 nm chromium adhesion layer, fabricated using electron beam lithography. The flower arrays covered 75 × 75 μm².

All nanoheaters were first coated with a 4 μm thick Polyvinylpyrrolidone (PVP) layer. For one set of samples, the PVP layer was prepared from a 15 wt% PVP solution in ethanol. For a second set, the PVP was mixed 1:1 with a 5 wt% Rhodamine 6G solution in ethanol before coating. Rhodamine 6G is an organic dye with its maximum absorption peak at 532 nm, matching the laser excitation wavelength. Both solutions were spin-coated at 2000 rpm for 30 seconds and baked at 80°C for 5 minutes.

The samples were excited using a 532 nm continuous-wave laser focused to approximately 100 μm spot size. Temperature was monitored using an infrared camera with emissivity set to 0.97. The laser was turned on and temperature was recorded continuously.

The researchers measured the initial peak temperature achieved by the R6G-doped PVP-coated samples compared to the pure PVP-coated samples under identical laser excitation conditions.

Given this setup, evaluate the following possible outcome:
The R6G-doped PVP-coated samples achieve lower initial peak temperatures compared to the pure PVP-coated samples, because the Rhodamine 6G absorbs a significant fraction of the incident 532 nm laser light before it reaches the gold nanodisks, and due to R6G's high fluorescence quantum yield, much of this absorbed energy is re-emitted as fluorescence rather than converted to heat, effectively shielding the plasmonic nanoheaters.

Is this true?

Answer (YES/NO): NO